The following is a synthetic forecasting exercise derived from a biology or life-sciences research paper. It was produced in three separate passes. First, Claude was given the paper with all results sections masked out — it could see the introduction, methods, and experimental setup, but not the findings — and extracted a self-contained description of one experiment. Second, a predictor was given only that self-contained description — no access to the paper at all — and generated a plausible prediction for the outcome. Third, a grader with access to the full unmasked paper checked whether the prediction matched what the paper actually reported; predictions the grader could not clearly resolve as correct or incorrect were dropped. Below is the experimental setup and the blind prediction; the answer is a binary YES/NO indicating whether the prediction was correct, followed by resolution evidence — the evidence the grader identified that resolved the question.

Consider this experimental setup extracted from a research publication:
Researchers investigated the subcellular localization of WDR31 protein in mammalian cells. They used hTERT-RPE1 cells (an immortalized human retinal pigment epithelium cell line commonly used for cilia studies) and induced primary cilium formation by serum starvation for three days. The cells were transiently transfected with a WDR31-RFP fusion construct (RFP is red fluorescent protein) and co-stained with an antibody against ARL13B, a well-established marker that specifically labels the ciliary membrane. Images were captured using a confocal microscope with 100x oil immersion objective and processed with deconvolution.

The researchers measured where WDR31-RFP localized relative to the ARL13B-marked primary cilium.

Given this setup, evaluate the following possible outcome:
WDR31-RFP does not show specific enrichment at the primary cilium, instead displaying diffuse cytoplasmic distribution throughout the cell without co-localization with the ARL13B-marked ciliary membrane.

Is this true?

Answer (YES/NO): NO